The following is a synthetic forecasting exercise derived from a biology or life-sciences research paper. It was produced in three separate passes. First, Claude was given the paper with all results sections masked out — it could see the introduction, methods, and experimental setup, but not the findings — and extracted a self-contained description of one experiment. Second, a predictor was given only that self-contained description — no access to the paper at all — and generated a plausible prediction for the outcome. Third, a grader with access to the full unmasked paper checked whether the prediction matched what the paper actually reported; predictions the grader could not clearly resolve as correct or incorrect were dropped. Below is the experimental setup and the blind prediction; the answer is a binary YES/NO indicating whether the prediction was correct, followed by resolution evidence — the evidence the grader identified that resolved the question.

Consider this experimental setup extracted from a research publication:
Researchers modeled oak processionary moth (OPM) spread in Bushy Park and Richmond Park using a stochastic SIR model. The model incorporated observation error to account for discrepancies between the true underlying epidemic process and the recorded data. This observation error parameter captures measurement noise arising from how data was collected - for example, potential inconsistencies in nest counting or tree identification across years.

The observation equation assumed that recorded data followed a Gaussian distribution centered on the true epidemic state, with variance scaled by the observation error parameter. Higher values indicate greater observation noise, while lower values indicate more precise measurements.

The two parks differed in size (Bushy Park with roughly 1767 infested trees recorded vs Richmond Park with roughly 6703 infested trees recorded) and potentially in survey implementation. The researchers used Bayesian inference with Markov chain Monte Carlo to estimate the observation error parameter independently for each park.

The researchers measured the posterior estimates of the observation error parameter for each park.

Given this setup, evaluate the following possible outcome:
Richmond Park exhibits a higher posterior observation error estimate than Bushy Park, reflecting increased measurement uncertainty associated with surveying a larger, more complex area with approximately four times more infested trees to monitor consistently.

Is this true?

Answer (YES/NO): NO